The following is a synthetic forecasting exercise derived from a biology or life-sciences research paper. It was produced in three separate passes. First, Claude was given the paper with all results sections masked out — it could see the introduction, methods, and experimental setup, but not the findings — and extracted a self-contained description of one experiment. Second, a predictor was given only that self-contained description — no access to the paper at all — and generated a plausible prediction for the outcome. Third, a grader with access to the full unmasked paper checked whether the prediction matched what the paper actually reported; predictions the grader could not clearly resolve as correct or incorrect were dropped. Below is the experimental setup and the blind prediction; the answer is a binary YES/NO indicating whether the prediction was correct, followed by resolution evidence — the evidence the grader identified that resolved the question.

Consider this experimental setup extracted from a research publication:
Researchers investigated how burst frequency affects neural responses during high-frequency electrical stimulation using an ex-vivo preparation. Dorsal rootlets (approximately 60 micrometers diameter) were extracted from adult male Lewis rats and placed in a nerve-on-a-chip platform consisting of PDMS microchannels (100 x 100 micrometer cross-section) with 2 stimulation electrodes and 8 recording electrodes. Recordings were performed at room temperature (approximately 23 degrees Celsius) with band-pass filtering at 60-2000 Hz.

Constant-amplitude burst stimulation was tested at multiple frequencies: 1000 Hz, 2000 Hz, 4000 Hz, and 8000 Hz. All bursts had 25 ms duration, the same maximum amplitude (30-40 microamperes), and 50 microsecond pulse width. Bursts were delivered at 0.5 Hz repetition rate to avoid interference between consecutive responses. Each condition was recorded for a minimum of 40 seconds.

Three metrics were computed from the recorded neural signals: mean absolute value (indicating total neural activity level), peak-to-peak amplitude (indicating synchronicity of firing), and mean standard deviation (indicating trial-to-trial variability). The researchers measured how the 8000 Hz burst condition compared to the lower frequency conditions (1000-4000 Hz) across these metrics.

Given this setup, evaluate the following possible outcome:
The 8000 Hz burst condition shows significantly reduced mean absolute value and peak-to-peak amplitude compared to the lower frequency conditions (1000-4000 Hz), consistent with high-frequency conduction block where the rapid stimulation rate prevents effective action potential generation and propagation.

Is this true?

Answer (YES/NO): NO